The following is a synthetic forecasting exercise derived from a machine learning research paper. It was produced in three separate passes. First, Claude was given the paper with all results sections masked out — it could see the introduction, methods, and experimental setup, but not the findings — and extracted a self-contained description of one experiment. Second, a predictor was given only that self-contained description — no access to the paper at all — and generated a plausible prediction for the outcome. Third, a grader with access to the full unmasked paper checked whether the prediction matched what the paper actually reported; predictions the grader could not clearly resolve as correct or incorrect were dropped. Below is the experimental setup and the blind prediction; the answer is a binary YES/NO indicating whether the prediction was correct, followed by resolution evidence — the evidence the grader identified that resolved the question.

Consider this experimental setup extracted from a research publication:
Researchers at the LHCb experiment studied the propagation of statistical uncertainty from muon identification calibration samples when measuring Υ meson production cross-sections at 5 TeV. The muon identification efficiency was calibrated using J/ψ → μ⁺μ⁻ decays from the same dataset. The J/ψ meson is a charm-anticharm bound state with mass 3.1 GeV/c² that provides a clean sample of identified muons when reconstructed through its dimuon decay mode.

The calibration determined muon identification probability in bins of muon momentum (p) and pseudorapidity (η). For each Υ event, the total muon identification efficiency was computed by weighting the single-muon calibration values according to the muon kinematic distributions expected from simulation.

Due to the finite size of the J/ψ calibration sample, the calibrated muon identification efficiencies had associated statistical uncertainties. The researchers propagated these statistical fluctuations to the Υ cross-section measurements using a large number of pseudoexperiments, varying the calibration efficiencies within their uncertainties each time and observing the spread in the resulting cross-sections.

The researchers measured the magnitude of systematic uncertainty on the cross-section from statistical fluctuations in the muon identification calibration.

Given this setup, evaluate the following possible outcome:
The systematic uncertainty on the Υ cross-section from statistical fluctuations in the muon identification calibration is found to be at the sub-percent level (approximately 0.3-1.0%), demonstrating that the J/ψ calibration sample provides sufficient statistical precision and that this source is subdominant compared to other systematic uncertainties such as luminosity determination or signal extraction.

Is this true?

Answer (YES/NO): YES